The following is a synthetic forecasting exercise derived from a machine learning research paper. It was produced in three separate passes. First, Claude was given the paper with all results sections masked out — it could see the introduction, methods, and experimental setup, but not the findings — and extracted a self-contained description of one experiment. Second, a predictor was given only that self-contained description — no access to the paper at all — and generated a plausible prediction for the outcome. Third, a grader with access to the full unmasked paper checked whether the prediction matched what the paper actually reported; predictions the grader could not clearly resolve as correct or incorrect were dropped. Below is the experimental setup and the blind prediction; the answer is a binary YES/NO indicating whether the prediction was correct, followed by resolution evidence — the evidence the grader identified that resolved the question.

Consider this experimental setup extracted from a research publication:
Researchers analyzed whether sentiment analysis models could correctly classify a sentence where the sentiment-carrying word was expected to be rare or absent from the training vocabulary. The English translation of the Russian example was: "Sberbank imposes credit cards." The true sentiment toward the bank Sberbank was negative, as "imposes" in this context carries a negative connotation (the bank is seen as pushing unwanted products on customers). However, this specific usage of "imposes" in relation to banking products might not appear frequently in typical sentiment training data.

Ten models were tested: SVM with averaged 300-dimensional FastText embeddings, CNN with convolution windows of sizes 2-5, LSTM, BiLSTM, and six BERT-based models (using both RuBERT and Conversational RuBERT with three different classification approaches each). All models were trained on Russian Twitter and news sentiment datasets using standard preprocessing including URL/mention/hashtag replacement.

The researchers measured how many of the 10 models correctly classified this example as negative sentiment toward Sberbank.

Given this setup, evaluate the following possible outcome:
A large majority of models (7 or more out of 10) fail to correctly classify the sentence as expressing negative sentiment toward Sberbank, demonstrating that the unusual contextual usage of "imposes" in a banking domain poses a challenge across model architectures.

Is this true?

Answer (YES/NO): YES